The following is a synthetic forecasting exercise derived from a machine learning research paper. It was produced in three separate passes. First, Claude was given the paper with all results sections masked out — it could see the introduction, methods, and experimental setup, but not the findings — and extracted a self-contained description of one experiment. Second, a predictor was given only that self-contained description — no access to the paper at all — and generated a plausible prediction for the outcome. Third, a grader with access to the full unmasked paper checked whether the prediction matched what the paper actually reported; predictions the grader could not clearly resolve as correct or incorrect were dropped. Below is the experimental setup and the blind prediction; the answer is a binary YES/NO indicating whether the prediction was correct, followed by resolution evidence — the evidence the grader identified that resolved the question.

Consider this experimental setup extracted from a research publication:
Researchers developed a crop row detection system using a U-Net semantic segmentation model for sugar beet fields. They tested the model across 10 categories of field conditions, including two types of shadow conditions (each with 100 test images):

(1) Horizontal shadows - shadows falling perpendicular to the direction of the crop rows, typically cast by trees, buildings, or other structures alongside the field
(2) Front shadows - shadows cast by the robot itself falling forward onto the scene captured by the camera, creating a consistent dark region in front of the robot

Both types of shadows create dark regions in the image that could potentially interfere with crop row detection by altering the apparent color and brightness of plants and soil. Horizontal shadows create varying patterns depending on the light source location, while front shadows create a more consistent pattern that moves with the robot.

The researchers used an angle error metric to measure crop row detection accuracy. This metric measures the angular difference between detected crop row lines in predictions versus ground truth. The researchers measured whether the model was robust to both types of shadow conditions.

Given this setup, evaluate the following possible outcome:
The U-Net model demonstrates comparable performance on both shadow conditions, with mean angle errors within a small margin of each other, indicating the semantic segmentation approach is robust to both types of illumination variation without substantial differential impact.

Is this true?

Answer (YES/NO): NO